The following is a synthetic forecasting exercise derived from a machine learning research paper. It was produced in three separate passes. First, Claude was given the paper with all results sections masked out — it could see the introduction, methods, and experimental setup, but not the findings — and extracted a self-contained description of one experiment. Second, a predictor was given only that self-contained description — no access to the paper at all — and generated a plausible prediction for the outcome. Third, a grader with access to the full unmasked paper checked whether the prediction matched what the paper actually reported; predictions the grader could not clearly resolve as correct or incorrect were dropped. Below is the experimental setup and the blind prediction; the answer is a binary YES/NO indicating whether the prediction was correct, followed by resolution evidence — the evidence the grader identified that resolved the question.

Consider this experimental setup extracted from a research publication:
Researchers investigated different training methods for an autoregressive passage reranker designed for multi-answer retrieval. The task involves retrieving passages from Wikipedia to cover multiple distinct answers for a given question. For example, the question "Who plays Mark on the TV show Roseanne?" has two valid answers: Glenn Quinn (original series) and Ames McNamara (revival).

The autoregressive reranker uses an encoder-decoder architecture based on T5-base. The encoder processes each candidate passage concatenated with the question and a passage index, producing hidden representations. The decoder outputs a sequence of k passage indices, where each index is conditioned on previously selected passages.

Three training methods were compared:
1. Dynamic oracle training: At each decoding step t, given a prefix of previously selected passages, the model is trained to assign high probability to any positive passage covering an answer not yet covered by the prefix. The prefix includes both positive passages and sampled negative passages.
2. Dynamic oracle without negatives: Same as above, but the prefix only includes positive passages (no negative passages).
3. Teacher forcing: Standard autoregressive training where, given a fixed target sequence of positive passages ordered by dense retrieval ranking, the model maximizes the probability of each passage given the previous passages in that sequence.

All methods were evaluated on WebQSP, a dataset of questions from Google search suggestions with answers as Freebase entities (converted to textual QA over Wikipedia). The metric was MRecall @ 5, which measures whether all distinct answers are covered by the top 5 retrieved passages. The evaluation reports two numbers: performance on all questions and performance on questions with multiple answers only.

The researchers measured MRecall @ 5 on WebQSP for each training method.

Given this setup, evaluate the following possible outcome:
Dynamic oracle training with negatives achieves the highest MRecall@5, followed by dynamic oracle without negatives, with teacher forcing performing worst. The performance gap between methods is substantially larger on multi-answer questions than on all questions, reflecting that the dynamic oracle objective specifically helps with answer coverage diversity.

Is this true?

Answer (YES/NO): NO